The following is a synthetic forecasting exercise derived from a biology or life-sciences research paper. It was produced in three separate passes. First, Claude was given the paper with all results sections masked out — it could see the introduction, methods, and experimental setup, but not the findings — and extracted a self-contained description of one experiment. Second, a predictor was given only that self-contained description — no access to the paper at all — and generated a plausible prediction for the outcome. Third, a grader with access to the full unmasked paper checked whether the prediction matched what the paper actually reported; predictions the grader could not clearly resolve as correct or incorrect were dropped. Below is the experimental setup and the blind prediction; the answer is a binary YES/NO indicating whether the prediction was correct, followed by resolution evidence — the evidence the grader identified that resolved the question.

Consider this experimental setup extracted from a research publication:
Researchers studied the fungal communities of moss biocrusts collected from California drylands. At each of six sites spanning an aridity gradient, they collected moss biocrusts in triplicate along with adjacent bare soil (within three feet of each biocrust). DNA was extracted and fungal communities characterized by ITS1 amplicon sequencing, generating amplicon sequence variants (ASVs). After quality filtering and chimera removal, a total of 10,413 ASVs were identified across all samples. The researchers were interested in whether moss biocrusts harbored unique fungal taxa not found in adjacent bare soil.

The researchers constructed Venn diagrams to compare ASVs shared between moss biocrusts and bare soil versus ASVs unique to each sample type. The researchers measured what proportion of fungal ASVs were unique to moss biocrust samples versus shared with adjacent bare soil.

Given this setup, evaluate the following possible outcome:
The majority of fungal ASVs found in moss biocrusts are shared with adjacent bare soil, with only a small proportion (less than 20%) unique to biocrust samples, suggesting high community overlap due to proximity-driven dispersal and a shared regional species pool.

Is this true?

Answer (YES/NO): NO